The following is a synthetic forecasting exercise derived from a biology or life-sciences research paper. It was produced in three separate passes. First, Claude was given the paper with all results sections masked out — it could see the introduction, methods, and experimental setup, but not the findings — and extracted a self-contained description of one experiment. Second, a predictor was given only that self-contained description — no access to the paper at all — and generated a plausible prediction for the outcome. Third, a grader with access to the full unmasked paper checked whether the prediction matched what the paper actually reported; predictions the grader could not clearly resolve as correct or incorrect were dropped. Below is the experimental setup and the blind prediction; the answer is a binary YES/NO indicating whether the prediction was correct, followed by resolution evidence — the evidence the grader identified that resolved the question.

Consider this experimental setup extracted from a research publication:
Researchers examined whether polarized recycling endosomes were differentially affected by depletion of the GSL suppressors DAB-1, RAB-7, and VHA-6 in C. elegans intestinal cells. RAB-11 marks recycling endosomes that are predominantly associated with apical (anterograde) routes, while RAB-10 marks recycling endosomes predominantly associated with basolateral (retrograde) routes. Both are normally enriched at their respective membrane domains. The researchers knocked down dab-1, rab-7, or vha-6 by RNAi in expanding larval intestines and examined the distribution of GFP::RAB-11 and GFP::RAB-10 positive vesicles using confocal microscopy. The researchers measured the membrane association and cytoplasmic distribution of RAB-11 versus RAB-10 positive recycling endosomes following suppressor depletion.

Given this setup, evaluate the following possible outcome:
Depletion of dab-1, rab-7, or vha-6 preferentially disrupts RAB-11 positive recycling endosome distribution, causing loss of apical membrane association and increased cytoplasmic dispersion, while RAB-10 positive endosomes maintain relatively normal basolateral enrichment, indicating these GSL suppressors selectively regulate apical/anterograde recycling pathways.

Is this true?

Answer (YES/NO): NO